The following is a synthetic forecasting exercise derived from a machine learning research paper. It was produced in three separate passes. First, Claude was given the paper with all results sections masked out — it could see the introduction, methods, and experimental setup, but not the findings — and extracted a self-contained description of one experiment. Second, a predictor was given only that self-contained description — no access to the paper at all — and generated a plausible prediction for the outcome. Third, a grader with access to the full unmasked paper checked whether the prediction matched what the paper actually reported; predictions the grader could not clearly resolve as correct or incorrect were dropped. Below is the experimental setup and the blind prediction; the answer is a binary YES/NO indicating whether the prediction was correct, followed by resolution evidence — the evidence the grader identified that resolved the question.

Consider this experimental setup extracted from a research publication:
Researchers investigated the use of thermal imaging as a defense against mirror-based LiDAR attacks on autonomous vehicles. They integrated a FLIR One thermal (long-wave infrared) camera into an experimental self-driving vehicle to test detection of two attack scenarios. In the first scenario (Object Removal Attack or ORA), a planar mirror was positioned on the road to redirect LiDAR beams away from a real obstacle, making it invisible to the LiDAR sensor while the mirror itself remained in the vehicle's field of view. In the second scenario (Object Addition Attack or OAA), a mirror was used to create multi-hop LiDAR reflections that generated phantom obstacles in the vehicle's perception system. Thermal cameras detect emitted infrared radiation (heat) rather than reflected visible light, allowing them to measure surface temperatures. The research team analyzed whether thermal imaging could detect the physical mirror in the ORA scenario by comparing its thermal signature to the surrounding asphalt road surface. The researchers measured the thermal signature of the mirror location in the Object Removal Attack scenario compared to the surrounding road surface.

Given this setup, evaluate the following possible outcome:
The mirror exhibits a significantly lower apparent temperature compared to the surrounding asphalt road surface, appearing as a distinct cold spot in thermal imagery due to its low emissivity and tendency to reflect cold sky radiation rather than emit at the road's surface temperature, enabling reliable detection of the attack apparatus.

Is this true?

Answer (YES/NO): YES